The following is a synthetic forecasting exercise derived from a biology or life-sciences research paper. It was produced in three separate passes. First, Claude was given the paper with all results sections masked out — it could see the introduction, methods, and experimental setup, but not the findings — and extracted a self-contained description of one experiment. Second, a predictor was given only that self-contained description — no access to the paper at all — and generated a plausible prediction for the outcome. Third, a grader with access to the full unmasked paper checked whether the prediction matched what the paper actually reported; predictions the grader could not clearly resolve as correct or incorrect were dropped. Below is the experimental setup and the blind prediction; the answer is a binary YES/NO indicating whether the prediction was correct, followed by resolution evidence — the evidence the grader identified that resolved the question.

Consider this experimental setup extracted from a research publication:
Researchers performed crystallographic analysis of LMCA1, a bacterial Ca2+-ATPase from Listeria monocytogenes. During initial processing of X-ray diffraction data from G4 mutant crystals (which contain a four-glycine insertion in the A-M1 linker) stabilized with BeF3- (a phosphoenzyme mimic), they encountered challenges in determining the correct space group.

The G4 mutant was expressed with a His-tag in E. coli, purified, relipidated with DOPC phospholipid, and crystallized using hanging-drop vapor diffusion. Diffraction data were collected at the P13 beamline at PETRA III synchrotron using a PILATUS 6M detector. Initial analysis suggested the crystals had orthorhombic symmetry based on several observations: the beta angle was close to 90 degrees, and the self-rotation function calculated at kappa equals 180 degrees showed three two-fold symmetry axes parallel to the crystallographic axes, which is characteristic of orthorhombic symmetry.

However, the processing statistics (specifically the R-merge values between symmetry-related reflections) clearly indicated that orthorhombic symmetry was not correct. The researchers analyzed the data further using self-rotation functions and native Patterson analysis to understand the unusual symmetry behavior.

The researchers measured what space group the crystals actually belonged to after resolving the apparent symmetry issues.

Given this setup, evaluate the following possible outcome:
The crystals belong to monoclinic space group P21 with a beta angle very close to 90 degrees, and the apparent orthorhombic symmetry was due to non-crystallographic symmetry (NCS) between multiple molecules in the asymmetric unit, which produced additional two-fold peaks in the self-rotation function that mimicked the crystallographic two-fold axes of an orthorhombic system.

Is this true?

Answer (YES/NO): YES